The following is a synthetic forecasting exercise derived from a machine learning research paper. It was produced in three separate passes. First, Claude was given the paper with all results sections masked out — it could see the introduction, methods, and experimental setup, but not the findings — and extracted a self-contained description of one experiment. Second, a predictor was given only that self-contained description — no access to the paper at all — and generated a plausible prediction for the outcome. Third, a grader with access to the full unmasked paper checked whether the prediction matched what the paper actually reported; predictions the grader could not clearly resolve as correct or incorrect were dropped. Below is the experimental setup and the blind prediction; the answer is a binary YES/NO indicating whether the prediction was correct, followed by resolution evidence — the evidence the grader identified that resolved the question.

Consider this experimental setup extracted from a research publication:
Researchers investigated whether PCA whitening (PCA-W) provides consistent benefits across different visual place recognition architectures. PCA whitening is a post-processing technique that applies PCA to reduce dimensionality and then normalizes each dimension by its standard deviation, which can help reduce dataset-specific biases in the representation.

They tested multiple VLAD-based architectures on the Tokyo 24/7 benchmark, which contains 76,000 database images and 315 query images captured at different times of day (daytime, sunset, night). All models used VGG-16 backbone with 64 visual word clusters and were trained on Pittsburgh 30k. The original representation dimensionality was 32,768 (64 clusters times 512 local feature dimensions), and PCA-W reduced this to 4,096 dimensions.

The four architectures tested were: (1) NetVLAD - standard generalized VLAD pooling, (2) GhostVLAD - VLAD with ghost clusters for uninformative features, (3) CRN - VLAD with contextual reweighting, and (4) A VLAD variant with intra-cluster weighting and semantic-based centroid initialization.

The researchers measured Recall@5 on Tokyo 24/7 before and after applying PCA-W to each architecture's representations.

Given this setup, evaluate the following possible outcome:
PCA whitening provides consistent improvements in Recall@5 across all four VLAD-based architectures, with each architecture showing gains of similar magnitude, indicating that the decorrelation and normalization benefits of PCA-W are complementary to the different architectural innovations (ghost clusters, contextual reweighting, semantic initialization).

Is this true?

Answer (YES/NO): NO